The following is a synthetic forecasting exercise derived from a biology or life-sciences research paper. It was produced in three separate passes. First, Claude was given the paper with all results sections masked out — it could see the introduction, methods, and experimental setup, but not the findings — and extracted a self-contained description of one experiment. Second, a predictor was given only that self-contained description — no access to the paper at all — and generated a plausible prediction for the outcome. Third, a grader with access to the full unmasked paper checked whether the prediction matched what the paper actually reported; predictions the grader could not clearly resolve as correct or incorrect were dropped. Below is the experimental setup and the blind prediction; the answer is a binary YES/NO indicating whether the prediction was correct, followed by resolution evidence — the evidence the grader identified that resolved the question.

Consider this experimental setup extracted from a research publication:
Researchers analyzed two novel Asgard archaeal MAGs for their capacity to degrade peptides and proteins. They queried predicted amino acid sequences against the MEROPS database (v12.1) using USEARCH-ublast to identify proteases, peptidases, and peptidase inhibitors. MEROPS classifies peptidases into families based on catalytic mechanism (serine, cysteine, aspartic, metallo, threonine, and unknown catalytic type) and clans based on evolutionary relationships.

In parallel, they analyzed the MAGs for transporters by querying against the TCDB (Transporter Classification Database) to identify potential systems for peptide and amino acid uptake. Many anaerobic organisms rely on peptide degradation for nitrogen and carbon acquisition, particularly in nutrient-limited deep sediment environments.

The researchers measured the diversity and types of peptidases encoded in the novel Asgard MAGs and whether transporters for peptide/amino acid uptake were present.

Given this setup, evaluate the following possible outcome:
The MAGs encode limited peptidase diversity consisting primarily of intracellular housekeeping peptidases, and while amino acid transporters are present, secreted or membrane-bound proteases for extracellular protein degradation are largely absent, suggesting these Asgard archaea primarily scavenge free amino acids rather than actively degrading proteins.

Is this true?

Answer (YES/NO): NO